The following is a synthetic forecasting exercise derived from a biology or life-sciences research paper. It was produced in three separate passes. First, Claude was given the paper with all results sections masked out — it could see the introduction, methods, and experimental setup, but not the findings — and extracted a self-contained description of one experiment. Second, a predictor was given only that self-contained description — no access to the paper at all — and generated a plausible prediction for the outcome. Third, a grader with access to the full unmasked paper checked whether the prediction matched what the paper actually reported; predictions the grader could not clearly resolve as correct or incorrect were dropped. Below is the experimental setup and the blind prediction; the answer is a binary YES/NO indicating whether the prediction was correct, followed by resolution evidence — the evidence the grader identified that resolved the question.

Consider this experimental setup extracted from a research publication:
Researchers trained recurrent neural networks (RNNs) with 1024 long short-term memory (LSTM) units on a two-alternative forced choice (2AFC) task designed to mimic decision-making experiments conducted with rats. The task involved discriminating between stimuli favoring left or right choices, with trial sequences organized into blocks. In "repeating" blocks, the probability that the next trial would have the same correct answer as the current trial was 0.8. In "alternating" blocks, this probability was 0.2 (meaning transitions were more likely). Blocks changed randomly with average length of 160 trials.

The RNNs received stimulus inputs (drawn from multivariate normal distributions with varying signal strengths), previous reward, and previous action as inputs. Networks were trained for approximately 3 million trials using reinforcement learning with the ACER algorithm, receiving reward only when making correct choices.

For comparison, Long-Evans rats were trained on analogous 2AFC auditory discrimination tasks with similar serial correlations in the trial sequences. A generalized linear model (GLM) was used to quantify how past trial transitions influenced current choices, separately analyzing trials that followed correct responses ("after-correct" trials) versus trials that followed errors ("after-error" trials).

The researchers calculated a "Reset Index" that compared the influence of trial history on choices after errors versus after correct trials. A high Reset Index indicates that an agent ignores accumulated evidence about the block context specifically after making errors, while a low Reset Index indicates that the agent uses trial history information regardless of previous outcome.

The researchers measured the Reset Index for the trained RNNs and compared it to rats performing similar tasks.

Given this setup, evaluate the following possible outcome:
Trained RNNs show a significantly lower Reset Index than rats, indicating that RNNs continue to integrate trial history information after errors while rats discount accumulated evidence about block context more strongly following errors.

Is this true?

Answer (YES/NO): YES